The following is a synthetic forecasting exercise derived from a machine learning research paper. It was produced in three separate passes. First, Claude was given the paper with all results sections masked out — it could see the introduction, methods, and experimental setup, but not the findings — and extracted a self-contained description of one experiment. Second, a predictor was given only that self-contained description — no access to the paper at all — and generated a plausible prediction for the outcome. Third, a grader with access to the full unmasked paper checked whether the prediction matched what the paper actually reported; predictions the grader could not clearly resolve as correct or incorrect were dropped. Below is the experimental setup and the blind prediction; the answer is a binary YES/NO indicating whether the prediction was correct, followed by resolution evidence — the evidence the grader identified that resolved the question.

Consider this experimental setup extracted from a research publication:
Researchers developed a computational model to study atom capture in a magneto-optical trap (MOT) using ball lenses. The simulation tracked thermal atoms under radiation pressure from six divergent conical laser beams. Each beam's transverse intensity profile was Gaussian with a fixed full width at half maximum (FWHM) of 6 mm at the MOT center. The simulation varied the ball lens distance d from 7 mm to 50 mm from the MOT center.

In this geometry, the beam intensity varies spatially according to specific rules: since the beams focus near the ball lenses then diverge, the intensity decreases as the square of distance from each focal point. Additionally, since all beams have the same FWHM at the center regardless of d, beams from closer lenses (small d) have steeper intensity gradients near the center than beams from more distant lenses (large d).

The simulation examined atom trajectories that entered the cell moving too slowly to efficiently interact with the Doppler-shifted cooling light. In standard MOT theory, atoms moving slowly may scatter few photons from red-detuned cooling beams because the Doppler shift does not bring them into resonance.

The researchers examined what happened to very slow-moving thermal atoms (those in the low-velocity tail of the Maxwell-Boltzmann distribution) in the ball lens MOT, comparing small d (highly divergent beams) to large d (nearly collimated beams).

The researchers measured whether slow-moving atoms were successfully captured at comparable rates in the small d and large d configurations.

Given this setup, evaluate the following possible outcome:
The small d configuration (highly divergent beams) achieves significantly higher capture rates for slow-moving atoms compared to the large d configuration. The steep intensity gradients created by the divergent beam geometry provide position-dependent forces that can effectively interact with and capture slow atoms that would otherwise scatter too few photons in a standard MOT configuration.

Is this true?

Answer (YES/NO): NO